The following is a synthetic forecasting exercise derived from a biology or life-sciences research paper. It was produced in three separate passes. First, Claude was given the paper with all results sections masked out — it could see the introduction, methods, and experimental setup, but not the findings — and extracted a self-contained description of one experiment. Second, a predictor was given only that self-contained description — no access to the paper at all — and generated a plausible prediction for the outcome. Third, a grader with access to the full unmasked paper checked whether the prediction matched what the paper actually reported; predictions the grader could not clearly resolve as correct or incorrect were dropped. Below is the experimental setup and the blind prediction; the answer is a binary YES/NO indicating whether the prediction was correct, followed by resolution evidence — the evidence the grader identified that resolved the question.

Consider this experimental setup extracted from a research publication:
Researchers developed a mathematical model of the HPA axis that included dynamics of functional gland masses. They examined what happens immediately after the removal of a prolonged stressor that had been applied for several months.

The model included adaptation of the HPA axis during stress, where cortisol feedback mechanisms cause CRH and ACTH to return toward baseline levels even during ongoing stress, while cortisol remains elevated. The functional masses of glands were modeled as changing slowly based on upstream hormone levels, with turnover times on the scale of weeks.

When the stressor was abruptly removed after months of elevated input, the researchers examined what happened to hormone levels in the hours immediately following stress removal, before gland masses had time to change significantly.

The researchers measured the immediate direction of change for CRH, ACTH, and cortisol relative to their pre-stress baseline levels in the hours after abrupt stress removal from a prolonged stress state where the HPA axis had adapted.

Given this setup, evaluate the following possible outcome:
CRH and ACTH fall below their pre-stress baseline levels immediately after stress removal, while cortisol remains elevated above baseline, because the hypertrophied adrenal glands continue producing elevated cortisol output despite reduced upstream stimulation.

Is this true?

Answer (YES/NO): YES